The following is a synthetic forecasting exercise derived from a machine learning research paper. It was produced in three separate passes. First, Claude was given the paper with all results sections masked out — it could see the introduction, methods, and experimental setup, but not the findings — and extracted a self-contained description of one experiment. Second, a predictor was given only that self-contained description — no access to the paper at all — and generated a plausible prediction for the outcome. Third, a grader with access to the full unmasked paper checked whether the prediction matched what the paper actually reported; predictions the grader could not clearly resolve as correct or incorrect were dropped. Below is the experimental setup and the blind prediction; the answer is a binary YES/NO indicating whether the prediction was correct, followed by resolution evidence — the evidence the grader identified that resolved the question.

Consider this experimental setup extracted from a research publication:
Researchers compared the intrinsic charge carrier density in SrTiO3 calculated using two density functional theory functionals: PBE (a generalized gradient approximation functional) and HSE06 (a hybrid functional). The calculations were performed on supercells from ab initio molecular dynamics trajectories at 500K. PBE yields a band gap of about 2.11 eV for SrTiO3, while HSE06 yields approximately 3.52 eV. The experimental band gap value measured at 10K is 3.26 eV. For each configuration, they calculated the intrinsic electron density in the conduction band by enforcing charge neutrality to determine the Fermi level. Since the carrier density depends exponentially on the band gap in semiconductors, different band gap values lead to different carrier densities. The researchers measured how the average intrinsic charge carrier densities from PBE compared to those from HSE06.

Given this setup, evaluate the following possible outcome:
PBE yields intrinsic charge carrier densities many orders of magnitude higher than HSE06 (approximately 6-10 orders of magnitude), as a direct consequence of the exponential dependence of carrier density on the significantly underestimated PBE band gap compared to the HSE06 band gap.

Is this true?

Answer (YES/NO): YES